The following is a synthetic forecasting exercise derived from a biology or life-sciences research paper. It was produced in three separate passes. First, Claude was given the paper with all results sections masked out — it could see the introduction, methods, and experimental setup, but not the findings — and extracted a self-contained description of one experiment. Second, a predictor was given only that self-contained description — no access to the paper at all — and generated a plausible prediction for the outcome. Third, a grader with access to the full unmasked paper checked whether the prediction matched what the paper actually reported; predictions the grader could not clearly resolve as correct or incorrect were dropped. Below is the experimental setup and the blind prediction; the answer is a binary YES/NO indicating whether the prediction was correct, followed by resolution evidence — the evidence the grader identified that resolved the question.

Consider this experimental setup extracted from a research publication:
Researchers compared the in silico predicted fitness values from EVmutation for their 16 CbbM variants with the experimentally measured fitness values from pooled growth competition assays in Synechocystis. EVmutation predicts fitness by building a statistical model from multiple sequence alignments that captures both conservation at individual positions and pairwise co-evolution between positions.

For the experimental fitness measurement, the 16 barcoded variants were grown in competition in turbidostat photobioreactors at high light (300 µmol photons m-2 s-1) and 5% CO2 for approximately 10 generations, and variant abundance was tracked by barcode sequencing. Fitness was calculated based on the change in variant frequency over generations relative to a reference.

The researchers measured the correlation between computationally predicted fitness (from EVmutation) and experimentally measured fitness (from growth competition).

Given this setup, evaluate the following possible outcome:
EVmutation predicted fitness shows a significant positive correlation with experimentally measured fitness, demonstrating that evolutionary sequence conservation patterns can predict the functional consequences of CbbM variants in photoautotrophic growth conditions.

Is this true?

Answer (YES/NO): NO